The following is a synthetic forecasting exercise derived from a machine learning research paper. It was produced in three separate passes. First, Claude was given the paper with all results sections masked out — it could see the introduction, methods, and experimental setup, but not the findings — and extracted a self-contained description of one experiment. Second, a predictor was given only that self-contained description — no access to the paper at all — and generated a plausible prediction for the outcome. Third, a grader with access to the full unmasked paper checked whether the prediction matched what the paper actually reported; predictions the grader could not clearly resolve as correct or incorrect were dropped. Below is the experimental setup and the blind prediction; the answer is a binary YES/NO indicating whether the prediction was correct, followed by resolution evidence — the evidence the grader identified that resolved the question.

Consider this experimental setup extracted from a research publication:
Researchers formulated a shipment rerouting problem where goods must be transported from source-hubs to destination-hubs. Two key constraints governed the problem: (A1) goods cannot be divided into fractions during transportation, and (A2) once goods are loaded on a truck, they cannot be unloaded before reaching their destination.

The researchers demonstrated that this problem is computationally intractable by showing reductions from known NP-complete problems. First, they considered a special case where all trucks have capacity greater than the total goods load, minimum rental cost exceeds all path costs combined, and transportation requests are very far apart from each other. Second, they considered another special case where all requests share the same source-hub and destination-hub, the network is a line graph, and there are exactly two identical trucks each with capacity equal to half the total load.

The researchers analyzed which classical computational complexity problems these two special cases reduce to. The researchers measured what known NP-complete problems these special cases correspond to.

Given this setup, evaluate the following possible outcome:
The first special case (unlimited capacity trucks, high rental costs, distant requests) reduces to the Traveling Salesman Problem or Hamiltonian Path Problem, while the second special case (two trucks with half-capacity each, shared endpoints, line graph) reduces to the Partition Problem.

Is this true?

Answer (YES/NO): YES